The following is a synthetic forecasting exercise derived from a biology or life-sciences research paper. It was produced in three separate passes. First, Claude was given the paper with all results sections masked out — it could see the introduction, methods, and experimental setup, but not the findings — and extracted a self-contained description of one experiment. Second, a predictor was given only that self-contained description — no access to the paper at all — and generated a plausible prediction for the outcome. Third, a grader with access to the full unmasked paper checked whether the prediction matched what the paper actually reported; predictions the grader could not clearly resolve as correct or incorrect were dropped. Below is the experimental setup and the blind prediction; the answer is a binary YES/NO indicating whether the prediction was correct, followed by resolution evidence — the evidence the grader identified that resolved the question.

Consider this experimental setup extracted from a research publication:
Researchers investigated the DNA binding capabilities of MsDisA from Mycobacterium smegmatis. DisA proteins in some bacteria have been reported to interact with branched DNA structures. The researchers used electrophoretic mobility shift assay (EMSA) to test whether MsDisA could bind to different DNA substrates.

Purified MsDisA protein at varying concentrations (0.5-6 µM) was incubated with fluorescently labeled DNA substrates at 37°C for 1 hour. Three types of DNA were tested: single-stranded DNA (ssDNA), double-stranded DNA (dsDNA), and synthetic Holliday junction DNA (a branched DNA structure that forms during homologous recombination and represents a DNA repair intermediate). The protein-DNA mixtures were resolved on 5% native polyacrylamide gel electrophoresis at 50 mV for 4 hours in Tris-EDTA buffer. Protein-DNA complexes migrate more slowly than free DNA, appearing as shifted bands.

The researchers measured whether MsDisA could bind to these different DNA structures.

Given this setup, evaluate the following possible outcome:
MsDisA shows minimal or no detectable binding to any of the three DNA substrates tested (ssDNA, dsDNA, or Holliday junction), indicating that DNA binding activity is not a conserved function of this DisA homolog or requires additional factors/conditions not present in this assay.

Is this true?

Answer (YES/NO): YES